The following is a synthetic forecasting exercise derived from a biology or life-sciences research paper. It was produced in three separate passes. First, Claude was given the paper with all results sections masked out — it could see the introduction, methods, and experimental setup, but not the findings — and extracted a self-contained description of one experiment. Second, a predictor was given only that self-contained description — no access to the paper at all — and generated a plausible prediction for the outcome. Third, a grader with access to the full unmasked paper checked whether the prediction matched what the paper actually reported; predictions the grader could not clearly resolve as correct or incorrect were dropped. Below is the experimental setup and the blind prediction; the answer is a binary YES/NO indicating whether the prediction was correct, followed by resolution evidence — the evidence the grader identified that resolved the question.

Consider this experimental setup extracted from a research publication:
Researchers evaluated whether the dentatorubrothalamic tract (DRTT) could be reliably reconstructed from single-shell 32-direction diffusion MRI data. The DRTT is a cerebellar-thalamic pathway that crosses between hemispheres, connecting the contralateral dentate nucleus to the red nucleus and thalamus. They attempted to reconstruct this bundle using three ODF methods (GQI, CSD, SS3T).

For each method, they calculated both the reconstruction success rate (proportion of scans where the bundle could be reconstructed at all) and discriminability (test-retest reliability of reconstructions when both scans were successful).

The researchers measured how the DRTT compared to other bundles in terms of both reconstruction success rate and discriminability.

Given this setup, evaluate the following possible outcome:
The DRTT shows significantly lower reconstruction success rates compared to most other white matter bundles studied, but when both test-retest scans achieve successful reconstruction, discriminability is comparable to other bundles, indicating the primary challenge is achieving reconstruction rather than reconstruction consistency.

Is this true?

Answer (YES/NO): NO